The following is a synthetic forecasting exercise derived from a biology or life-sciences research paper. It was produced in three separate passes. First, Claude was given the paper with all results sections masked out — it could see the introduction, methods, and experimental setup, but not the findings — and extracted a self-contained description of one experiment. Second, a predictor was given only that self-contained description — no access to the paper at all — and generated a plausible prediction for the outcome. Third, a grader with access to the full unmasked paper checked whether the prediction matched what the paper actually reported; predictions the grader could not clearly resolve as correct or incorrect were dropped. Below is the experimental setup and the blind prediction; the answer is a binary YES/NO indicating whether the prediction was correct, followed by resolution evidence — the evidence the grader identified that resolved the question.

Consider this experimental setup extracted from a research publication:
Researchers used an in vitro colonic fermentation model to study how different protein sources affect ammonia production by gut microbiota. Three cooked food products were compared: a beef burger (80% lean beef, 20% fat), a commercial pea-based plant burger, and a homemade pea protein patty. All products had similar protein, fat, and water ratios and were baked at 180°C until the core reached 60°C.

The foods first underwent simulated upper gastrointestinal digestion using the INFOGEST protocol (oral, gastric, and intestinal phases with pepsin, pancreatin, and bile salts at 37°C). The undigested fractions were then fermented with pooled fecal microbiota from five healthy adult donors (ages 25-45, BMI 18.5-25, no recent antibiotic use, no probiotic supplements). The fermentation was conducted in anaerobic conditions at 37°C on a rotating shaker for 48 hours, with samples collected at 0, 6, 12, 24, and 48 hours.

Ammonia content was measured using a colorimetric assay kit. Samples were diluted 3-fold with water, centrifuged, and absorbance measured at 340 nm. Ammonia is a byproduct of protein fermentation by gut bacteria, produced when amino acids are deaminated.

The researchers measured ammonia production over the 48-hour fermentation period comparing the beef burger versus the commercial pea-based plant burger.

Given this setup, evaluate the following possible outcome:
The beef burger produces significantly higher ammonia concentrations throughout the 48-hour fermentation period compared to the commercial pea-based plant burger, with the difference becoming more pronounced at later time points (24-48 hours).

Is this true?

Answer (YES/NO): NO